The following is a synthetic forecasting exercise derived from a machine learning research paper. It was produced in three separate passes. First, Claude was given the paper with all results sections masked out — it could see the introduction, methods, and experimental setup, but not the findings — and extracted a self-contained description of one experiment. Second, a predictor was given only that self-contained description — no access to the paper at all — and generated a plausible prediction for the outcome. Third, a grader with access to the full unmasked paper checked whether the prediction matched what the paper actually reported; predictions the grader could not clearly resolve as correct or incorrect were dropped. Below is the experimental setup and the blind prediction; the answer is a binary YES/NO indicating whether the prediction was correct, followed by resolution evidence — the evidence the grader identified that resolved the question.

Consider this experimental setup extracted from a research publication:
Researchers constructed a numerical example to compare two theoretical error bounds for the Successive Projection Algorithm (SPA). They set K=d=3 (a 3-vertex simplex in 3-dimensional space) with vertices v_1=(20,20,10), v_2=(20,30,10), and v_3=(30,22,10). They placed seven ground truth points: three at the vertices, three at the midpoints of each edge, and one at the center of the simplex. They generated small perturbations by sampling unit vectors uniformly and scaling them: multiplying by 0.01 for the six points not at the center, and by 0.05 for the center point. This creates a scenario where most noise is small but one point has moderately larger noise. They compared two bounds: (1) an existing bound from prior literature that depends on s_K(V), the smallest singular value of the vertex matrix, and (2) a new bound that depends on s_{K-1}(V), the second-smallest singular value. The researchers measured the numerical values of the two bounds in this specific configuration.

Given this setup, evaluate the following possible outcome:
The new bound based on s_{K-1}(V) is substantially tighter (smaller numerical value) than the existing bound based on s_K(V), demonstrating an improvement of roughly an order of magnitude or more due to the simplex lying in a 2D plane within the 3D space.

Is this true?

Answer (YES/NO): YES